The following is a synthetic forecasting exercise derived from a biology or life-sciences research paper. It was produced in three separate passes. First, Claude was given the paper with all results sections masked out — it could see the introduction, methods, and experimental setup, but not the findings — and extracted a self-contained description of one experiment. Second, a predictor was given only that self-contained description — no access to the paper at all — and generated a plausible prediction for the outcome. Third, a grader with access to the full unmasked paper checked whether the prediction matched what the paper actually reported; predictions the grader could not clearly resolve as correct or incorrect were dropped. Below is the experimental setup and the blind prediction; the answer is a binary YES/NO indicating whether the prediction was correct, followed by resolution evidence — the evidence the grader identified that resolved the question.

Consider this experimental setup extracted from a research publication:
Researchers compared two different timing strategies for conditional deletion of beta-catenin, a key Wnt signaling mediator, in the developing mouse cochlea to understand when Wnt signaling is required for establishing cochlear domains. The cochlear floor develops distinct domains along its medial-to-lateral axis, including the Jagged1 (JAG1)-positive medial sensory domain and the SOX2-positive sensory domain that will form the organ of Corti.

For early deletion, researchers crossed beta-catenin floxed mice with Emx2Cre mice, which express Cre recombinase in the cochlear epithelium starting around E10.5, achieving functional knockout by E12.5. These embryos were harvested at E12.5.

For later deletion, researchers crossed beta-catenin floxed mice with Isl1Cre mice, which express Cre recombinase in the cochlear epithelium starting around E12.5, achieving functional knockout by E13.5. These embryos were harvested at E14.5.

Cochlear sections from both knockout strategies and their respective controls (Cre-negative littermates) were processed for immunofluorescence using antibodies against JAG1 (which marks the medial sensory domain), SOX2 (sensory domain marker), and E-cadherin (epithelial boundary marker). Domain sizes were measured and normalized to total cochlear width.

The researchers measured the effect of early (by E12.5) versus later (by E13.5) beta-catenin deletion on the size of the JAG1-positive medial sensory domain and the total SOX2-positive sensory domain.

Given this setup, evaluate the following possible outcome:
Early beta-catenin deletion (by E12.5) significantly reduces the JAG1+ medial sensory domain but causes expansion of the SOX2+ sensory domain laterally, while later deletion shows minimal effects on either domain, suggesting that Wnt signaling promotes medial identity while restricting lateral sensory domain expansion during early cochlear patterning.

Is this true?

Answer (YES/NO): NO